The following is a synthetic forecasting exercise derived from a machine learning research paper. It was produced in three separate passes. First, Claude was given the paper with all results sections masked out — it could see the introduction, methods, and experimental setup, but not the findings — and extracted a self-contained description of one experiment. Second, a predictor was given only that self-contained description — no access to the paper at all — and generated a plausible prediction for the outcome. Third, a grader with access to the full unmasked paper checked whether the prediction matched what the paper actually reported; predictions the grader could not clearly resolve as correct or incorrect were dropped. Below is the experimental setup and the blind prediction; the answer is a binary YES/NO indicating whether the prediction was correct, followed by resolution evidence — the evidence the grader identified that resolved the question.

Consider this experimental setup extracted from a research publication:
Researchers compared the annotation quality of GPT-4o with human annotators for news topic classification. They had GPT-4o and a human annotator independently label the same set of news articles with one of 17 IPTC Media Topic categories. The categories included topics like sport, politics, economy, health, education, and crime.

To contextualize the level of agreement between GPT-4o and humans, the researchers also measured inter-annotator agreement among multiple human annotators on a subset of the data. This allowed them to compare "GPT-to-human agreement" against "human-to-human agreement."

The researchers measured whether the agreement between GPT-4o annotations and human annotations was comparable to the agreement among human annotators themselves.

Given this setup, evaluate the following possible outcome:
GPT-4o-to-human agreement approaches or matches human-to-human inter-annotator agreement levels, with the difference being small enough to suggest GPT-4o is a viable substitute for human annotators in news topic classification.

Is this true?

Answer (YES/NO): YES